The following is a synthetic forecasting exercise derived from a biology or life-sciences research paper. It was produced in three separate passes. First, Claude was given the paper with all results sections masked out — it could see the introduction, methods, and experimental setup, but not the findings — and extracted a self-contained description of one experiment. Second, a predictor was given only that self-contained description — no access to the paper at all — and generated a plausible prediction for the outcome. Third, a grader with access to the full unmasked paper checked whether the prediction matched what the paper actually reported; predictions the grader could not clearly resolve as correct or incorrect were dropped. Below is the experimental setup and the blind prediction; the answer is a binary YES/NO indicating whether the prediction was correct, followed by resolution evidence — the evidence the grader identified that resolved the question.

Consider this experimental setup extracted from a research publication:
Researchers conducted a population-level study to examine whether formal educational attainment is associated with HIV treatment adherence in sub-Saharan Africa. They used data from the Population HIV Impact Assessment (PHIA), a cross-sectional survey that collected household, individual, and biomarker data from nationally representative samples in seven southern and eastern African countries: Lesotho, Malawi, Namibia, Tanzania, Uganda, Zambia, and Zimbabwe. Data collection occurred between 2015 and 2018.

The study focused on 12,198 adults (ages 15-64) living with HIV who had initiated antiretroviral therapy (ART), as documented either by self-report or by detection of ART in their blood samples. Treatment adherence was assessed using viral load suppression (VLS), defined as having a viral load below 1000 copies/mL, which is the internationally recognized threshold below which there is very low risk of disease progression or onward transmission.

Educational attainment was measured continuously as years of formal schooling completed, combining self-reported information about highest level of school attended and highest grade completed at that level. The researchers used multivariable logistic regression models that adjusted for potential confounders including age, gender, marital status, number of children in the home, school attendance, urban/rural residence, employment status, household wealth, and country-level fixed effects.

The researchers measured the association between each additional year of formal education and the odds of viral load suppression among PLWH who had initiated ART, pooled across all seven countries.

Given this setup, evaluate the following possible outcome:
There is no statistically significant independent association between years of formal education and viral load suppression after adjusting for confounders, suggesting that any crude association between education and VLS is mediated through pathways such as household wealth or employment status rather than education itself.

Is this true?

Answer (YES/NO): NO